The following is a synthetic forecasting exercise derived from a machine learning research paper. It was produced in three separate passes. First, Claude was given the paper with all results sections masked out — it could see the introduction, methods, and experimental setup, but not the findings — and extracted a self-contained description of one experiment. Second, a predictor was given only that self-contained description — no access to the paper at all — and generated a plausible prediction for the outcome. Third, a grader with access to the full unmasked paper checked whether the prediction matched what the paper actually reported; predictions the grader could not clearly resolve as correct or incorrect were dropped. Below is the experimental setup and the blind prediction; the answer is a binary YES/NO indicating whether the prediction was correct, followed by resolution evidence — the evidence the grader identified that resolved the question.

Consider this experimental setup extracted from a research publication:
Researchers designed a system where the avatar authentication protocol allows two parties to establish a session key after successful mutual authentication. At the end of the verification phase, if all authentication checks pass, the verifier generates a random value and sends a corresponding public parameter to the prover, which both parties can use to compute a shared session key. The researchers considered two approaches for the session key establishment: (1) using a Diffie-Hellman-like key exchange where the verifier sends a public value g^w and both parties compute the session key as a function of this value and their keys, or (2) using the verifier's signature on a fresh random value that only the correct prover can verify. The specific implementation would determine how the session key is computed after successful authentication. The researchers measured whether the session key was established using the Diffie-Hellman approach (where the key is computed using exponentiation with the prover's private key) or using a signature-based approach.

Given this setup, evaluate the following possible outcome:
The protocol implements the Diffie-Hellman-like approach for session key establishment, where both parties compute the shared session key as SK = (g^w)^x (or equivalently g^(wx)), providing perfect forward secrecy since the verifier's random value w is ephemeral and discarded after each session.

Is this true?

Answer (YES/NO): YES